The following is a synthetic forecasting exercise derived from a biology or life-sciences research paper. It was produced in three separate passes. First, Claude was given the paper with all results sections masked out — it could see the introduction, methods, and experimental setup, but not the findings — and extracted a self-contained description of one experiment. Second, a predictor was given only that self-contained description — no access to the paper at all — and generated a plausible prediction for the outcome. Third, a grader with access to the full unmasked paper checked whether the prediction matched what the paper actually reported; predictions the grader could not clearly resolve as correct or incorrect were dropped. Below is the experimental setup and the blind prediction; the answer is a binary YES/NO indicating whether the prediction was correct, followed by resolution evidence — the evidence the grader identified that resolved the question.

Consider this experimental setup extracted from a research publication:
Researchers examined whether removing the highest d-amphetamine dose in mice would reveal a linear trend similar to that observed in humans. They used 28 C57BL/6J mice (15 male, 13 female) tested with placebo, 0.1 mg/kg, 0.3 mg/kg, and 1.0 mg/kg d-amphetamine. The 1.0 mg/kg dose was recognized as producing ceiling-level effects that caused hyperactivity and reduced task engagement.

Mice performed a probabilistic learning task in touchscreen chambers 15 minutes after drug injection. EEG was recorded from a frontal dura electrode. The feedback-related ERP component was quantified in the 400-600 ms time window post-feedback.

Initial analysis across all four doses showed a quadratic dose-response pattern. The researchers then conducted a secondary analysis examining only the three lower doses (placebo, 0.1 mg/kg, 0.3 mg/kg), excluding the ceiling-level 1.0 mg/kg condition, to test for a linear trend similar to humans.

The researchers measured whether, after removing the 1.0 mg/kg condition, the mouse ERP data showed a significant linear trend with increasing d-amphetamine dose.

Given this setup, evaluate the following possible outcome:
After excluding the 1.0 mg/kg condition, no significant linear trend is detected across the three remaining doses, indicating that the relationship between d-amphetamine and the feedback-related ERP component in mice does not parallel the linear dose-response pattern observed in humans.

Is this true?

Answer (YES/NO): NO